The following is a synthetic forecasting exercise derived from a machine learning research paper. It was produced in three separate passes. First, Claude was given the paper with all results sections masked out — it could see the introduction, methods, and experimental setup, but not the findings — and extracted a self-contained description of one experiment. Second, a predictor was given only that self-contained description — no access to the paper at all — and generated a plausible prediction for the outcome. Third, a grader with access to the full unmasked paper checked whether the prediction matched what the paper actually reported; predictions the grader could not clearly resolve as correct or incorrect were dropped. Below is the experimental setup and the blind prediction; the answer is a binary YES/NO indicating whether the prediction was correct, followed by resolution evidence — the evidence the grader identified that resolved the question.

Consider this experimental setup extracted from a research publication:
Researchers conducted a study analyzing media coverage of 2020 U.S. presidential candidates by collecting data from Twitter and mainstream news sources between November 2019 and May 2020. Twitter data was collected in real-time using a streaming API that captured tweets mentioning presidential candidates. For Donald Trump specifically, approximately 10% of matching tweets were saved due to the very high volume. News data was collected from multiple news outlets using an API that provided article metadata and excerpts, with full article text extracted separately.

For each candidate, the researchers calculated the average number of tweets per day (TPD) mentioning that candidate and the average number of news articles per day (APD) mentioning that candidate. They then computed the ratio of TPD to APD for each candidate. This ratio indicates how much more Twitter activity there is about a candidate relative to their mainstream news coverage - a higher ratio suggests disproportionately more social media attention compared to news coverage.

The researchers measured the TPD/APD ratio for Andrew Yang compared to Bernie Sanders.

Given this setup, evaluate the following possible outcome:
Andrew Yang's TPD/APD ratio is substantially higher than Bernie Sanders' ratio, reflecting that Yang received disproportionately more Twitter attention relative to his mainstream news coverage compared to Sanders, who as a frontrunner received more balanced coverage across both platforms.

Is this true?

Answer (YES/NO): YES